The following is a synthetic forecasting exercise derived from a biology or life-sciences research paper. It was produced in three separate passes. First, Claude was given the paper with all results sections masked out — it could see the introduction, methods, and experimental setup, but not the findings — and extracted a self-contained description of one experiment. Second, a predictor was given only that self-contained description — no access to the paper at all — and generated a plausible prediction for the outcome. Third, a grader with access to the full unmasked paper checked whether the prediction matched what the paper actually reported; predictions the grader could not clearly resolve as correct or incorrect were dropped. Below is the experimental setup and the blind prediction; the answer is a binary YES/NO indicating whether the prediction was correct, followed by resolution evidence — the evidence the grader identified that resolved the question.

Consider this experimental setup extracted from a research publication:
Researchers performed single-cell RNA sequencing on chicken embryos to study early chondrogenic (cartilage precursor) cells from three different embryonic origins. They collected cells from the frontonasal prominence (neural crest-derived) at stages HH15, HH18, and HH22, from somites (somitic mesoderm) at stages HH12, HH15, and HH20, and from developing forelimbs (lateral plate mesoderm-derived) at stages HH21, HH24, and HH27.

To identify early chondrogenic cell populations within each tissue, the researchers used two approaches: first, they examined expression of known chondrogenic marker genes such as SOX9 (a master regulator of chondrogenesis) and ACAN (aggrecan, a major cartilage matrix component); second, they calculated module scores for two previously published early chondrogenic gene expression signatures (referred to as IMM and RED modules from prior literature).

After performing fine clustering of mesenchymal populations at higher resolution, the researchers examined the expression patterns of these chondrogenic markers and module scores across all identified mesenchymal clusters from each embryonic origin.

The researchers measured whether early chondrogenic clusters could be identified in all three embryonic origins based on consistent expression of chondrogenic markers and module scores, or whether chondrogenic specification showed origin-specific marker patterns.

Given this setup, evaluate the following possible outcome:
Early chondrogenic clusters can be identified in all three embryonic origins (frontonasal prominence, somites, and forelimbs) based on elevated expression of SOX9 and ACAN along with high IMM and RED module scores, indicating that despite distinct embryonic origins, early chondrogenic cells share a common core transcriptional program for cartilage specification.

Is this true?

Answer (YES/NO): YES